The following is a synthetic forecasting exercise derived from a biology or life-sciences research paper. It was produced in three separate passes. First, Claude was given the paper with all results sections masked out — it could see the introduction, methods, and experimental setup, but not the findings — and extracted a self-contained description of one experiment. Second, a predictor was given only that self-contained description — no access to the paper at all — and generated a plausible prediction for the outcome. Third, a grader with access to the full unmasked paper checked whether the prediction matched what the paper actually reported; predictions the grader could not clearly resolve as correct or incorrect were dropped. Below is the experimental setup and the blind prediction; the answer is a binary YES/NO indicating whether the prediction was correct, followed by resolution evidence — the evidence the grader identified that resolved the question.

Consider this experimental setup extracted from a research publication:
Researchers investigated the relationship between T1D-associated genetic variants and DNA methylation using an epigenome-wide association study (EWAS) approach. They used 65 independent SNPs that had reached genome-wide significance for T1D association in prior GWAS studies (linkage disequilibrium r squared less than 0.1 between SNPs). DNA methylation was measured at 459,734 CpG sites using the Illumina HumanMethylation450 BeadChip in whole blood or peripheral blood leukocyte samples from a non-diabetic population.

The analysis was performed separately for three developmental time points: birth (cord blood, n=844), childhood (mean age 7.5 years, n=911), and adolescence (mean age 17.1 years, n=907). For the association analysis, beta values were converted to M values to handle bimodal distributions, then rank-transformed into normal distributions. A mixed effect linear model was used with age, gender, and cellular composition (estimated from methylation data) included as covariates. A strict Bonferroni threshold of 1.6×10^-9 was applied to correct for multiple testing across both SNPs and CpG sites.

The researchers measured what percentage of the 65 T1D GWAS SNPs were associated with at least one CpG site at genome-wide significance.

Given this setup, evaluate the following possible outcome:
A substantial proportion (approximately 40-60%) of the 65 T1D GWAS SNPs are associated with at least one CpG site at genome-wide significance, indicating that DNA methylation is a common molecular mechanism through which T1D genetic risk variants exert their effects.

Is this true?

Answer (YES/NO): YES